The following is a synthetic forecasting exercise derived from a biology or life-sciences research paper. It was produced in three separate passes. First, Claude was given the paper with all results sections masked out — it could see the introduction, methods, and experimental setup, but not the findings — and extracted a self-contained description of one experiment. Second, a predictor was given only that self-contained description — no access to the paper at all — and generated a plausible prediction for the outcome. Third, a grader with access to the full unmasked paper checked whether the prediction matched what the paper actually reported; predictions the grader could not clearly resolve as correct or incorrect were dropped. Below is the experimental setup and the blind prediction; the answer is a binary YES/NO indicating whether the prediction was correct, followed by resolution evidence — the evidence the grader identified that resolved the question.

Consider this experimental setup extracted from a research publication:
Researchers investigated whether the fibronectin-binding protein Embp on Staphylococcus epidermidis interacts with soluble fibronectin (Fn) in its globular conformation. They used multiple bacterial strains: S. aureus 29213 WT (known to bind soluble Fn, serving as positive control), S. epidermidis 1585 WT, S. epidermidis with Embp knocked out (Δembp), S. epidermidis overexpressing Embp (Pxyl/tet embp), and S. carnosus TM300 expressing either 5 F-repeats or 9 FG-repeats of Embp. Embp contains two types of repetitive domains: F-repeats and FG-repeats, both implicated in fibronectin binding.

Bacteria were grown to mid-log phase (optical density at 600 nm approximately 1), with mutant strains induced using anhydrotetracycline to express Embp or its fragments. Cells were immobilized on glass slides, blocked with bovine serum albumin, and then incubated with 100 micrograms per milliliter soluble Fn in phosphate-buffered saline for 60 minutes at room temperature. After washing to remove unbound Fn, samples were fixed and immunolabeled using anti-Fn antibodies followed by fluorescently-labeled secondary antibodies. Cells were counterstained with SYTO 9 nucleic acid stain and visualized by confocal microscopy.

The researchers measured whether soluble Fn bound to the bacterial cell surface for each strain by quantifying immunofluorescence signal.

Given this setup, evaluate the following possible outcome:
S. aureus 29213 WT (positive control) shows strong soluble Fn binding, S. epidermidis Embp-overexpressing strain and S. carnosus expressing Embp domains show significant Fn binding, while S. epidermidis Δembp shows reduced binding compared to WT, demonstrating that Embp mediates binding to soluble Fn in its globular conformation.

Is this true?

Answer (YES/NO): NO